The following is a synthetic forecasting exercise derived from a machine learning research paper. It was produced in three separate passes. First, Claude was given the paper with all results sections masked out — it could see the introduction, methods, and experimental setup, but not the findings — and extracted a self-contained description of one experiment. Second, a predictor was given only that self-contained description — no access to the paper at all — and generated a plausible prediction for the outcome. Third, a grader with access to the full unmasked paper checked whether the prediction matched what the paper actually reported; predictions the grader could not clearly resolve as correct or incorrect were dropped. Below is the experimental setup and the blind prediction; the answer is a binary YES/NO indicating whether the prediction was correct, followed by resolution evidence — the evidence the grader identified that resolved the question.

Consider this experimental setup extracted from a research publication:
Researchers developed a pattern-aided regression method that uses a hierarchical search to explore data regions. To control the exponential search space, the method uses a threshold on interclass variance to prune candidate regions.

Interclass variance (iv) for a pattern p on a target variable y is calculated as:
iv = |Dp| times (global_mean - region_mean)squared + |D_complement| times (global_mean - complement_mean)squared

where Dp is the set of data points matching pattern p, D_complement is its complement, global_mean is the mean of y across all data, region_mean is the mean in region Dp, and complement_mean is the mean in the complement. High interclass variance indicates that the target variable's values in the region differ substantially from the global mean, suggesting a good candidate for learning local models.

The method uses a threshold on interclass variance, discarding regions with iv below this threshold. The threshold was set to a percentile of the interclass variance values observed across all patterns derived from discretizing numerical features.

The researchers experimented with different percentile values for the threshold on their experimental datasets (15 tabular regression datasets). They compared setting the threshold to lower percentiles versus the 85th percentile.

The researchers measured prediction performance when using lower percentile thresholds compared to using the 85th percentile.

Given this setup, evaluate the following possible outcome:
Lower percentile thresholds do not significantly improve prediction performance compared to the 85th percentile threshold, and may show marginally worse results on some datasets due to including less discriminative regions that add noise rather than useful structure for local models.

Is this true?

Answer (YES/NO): YES